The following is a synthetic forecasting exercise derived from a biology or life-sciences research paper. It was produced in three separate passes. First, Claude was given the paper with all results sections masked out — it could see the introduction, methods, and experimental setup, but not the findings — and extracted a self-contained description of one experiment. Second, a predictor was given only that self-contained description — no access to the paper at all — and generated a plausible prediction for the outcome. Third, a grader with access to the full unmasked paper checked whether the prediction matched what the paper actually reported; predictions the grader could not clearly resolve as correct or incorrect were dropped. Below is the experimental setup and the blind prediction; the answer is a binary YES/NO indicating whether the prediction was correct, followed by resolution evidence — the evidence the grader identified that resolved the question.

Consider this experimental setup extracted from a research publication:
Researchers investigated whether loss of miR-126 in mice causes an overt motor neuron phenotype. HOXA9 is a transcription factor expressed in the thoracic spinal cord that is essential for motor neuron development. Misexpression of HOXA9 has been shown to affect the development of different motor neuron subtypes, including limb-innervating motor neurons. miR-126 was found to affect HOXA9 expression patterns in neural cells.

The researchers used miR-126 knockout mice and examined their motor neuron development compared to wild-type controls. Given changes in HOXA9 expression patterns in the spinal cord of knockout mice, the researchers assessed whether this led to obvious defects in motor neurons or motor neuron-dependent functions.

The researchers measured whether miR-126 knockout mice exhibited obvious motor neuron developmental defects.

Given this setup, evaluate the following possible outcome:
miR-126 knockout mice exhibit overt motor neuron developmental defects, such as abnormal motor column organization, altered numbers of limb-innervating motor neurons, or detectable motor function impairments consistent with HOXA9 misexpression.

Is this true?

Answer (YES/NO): NO